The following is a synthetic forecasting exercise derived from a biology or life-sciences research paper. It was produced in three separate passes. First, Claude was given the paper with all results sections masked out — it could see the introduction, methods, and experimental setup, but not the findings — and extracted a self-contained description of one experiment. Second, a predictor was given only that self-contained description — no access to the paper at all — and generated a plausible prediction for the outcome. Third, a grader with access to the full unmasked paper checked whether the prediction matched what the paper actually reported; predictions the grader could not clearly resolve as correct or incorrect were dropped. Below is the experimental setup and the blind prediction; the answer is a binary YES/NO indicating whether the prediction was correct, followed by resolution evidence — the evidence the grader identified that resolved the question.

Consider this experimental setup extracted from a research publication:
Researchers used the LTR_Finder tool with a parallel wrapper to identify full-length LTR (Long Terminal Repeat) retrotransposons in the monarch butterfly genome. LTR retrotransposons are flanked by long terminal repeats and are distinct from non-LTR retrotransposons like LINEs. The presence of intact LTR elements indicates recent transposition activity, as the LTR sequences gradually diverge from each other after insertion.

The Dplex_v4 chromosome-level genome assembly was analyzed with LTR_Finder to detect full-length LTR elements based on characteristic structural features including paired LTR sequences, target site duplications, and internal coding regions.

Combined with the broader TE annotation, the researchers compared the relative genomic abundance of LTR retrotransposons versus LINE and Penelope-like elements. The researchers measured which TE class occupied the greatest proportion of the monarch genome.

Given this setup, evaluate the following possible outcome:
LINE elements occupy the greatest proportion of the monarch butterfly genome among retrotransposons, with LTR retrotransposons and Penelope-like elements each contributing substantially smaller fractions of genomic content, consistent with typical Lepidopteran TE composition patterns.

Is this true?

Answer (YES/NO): NO